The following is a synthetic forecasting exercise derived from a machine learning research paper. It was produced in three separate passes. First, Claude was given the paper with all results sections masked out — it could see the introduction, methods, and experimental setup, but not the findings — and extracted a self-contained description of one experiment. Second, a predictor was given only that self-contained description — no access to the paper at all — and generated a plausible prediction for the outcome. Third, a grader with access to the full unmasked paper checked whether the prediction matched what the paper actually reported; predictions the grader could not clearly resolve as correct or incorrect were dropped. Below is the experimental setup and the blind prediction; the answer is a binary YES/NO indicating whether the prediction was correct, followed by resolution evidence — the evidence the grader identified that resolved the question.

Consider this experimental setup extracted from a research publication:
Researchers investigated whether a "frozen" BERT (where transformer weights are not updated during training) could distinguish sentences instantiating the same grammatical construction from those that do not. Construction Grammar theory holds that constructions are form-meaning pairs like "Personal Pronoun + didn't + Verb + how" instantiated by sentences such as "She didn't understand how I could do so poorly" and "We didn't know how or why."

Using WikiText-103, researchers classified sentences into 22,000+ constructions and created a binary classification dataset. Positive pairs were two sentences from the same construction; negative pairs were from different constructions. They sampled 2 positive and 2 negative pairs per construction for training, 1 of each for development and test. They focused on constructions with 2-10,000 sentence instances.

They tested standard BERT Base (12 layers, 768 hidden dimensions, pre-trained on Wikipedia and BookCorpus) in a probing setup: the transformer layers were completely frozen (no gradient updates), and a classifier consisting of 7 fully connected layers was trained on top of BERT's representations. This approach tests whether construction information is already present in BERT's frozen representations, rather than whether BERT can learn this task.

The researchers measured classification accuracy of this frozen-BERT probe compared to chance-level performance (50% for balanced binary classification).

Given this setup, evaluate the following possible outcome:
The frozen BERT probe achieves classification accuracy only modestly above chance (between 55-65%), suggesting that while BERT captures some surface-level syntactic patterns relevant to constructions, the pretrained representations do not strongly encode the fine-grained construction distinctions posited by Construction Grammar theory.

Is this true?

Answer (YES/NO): NO